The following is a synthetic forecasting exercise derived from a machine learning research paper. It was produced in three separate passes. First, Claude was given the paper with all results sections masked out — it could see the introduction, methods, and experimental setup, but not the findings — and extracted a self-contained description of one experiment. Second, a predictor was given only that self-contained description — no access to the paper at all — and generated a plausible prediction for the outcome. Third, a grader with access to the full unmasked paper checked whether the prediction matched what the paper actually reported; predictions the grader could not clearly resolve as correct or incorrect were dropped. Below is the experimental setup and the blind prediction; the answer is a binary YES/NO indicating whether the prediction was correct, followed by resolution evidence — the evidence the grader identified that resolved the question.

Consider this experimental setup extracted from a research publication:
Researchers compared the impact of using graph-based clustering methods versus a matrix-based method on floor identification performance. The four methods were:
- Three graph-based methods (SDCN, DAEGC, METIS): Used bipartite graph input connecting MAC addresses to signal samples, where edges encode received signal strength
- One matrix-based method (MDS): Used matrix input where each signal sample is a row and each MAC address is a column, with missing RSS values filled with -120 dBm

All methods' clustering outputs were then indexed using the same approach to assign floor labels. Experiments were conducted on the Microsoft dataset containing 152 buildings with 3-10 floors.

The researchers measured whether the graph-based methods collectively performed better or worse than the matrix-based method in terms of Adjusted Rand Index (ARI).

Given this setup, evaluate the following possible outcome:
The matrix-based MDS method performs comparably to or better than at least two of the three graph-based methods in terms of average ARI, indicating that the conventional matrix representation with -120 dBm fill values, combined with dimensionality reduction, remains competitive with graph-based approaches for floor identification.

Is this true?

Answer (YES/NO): NO